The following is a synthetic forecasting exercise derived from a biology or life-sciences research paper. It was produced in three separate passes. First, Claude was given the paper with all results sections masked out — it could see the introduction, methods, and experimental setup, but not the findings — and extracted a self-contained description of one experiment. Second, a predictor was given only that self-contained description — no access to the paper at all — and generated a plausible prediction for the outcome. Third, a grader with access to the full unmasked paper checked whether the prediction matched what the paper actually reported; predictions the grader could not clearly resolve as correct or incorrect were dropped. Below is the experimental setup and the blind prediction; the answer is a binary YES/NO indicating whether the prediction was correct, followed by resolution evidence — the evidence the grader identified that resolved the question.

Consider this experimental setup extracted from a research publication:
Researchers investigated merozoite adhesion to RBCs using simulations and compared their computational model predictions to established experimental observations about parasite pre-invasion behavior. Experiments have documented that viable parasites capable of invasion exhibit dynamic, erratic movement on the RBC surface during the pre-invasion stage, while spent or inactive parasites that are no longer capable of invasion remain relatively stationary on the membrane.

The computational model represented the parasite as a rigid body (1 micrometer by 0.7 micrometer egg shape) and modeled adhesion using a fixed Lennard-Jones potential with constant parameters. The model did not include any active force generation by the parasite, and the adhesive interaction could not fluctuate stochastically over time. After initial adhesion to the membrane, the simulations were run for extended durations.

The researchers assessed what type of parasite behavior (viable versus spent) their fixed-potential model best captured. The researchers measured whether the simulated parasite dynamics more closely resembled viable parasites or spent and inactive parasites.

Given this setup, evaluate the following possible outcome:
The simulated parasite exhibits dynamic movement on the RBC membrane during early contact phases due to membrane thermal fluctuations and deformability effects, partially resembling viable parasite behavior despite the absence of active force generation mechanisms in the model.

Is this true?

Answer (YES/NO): NO